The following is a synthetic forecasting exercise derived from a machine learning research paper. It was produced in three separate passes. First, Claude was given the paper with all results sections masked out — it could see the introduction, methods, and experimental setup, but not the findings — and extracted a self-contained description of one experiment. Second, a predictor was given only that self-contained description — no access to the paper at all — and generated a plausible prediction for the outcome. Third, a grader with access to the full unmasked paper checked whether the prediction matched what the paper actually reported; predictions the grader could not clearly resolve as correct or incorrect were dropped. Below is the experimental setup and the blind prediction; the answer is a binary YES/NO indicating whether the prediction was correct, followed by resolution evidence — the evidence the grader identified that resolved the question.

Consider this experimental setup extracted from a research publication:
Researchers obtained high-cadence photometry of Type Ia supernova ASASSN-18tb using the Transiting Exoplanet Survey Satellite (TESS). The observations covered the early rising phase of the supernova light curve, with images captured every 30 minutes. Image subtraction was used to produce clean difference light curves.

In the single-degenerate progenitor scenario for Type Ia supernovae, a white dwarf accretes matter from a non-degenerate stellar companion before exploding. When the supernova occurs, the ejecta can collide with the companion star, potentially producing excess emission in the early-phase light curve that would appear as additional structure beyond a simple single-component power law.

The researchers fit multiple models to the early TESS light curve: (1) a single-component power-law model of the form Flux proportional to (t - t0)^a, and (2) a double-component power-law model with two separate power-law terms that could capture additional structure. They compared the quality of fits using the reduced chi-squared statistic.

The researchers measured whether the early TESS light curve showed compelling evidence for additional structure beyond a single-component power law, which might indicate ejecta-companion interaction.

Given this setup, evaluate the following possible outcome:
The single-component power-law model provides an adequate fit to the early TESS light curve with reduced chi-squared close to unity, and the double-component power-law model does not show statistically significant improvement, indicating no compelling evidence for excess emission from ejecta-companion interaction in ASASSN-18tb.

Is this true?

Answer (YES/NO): YES